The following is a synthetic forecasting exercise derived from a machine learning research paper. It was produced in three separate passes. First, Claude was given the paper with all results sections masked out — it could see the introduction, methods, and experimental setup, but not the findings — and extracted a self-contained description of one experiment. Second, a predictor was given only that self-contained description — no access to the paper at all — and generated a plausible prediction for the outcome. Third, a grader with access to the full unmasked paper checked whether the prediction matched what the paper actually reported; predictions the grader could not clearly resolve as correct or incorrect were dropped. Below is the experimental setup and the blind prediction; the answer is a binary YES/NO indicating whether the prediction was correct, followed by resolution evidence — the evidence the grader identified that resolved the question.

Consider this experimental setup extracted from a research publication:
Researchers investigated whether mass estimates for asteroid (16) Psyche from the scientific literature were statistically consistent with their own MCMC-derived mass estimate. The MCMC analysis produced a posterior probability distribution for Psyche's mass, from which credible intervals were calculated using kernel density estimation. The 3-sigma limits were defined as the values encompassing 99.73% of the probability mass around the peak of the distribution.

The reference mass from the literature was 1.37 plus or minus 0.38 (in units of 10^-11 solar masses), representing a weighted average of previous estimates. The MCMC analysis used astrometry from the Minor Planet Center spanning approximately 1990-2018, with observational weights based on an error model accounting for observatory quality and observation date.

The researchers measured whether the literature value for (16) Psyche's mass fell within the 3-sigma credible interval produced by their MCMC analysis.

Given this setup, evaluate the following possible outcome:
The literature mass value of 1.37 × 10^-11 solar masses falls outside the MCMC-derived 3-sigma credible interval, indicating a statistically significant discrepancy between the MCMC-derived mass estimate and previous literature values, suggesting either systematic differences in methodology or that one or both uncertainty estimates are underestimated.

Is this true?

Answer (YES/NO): NO